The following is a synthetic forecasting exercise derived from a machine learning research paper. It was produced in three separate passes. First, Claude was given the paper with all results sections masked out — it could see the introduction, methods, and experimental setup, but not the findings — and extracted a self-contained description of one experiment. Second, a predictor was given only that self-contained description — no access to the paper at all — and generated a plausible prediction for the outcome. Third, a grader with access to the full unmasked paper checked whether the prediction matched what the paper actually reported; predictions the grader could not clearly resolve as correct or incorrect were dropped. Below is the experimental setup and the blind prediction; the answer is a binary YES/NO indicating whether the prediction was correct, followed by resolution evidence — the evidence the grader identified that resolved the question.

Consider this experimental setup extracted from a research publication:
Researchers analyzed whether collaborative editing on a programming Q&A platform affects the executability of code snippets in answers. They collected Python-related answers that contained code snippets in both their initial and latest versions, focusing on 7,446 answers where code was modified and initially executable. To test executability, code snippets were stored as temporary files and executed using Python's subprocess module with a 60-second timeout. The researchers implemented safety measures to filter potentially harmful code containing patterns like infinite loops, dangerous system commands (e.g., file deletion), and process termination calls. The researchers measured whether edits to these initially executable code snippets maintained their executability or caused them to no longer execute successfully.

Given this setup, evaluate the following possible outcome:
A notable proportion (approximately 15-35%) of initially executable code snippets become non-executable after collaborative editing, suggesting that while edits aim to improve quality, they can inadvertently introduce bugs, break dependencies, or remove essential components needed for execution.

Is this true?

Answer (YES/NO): YES